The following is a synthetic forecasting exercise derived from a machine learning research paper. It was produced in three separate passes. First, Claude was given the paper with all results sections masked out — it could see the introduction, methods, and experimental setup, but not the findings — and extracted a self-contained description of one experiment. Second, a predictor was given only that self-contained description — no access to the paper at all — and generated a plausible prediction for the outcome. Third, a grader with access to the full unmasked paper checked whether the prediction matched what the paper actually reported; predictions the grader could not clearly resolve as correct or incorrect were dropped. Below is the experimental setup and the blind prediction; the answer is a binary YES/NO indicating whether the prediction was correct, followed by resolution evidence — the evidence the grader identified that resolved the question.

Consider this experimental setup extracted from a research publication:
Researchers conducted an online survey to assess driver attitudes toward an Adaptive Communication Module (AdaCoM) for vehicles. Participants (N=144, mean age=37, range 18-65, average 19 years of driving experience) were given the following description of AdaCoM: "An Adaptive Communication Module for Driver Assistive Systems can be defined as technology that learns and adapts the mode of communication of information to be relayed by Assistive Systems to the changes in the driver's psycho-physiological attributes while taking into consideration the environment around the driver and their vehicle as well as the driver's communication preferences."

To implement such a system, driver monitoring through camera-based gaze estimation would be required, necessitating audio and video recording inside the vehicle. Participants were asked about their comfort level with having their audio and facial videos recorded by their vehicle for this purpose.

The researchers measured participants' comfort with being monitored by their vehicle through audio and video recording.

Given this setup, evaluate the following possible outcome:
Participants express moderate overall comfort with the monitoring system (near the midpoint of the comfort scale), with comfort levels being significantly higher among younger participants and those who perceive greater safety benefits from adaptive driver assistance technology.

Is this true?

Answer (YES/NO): NO